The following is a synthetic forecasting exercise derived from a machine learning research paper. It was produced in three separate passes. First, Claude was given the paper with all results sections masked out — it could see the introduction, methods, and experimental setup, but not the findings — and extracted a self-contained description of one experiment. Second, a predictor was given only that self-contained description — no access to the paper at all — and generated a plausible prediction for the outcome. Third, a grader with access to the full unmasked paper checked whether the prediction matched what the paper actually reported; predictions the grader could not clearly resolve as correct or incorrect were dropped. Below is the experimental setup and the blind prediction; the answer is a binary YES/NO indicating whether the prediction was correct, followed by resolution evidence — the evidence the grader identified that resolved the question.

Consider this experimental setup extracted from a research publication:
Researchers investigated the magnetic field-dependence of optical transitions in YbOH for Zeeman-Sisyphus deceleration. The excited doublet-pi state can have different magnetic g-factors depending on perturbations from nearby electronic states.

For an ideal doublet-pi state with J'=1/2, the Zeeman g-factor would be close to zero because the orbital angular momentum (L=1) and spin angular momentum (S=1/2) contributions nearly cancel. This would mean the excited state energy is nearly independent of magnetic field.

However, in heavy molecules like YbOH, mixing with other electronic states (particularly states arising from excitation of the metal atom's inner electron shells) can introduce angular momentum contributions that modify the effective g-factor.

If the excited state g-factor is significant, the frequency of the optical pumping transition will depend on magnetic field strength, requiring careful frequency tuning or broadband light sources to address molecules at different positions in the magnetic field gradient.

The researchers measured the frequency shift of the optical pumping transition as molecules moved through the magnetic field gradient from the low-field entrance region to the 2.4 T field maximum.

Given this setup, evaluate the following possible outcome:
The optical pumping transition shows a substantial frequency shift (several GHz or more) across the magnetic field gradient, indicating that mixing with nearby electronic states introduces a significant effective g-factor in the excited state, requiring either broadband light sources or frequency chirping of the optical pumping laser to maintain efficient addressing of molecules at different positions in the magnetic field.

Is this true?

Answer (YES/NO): YES